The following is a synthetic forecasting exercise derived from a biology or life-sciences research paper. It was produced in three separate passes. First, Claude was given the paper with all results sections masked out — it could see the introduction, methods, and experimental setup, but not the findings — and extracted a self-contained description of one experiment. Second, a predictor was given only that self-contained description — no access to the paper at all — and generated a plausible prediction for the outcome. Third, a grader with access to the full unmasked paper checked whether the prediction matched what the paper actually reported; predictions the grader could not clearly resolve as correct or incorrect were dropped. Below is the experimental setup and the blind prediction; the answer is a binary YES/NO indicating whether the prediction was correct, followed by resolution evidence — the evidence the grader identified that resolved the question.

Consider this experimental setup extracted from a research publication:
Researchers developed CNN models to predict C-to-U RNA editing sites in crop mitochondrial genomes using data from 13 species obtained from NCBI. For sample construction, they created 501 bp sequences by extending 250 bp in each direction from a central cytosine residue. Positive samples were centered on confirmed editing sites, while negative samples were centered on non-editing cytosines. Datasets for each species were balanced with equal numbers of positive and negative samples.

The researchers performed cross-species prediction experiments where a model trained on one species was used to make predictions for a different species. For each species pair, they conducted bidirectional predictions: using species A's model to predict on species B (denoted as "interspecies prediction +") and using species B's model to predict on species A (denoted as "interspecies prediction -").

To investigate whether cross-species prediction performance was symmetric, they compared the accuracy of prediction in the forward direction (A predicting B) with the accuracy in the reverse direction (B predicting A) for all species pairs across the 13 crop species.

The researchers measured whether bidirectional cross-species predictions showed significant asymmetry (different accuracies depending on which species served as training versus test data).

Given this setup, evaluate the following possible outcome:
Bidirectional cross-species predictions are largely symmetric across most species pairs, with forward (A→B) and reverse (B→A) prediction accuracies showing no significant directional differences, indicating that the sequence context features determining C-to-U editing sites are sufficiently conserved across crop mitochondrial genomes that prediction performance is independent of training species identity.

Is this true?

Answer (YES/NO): NO